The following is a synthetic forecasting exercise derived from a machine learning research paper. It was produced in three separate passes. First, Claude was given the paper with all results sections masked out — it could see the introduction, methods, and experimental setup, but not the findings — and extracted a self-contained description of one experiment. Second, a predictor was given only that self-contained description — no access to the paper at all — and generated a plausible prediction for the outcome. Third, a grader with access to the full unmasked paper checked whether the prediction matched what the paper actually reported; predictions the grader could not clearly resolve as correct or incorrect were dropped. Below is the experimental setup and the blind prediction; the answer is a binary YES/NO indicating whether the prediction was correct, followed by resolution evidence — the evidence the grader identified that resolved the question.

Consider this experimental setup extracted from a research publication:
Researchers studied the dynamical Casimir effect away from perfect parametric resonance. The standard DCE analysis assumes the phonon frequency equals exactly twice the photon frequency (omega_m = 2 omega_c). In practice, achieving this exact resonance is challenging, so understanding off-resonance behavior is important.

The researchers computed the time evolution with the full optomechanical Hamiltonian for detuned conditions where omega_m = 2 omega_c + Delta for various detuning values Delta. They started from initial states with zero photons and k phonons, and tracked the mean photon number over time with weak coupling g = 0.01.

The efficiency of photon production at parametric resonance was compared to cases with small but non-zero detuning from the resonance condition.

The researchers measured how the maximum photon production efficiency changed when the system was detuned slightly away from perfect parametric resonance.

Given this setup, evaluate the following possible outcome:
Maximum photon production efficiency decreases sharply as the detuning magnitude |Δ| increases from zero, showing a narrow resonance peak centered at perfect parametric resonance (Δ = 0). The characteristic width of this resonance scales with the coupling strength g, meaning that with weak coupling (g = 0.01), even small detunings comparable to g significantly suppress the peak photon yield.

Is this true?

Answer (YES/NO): YES